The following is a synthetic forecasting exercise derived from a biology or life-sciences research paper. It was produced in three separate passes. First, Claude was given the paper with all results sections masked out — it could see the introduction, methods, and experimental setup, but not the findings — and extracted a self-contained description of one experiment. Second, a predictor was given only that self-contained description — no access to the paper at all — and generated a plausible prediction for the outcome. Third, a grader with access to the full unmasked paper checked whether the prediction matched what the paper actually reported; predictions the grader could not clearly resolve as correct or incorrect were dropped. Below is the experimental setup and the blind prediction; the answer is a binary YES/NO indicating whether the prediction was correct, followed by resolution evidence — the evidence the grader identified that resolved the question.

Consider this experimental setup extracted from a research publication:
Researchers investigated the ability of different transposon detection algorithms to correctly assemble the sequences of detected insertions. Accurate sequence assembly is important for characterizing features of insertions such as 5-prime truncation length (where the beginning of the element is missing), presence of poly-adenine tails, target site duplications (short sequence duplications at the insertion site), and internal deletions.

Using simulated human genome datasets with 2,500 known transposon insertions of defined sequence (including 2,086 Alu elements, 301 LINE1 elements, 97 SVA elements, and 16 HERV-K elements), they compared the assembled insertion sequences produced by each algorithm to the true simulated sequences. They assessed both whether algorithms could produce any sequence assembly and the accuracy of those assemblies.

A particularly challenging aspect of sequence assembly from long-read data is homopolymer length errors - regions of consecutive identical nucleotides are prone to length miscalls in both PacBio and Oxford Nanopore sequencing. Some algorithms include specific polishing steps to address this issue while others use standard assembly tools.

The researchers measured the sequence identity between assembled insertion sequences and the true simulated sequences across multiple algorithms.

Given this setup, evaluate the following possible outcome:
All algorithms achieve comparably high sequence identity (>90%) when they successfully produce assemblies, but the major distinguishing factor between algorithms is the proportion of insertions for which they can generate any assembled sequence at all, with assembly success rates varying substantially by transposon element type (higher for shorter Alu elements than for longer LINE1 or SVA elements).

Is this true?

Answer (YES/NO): NO